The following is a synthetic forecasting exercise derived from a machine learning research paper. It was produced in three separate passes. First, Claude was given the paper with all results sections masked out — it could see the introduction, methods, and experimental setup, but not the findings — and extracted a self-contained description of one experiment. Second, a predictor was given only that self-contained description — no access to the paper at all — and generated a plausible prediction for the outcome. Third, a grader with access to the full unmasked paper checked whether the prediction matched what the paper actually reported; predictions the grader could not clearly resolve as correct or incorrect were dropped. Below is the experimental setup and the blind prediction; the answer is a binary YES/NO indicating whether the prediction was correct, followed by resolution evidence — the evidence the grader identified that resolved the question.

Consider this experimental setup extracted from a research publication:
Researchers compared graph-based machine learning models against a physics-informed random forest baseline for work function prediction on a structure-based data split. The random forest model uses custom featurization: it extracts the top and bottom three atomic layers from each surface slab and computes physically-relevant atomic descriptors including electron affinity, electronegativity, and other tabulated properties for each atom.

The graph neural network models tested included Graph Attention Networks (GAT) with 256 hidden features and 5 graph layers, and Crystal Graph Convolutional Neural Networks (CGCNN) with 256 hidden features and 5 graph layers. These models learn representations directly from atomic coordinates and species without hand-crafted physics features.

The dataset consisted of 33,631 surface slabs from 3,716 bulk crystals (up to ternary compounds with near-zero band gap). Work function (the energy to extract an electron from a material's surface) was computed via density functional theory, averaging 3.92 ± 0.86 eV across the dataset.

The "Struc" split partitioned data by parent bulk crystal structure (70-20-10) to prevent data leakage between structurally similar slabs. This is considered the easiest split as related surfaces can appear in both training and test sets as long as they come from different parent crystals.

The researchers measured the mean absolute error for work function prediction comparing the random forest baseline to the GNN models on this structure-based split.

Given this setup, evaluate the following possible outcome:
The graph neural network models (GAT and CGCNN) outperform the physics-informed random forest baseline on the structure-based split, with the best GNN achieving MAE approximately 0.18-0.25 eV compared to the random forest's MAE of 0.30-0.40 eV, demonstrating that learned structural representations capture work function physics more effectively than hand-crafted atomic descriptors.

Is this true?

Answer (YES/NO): NO